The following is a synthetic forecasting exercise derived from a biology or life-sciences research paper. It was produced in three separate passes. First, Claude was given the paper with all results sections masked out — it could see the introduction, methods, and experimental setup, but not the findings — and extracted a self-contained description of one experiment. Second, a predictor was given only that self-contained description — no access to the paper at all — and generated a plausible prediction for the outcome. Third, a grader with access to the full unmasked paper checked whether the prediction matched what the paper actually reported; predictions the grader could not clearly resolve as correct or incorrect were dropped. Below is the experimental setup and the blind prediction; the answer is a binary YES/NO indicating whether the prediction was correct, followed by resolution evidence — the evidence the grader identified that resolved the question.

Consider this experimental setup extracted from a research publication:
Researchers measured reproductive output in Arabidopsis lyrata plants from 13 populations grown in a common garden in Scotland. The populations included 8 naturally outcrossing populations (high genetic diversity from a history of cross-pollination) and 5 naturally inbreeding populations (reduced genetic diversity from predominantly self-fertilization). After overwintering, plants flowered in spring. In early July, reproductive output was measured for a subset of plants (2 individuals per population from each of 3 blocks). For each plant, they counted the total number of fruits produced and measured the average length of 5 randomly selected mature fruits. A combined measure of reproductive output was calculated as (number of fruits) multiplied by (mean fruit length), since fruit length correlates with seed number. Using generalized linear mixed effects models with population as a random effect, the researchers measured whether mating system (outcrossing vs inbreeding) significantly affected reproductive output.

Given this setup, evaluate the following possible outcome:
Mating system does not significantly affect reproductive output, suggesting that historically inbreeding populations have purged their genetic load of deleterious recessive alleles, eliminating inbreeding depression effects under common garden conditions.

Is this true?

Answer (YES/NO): YES